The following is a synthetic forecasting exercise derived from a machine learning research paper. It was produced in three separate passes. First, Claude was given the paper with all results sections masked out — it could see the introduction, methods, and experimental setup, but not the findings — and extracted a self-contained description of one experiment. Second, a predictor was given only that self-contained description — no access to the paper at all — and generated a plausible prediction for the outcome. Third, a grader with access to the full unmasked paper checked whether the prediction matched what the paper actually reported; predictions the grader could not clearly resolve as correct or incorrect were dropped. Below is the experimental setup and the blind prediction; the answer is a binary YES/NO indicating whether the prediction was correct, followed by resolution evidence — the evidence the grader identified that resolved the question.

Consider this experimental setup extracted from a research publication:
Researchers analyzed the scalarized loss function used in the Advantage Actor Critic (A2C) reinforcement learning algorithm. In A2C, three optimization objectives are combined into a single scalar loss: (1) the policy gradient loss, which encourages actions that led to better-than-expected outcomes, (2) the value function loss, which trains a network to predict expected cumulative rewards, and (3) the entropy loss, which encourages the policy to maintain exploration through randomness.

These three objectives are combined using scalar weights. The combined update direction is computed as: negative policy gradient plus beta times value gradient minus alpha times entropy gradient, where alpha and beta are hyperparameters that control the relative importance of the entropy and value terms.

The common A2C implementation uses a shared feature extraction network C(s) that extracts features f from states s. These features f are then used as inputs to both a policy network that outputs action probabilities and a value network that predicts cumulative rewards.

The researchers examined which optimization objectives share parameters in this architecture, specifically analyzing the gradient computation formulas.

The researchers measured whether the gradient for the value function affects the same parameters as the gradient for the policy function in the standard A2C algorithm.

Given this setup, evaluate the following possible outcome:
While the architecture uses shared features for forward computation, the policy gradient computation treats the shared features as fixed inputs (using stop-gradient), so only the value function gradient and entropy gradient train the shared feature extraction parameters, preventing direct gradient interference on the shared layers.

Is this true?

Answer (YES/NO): NO